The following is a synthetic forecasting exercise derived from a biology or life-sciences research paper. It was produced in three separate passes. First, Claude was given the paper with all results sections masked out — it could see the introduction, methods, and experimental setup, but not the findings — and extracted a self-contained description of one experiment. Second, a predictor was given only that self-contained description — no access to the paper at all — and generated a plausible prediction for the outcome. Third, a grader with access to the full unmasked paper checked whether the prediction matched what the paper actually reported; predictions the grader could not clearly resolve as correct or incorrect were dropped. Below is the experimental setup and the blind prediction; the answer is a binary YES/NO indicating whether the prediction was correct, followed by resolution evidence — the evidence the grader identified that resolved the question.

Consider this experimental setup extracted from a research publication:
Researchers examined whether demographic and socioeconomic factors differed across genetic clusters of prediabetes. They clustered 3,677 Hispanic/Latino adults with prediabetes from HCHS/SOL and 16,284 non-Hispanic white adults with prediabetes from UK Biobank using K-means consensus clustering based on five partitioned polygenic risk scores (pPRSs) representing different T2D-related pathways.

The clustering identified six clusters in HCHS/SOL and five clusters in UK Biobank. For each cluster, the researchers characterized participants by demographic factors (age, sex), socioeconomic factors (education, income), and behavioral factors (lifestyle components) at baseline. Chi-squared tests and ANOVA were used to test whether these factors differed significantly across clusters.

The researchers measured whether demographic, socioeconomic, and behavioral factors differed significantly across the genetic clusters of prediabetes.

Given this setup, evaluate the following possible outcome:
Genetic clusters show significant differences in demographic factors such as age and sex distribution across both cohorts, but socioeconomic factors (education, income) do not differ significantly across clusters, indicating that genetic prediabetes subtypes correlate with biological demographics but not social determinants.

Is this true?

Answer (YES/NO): NO